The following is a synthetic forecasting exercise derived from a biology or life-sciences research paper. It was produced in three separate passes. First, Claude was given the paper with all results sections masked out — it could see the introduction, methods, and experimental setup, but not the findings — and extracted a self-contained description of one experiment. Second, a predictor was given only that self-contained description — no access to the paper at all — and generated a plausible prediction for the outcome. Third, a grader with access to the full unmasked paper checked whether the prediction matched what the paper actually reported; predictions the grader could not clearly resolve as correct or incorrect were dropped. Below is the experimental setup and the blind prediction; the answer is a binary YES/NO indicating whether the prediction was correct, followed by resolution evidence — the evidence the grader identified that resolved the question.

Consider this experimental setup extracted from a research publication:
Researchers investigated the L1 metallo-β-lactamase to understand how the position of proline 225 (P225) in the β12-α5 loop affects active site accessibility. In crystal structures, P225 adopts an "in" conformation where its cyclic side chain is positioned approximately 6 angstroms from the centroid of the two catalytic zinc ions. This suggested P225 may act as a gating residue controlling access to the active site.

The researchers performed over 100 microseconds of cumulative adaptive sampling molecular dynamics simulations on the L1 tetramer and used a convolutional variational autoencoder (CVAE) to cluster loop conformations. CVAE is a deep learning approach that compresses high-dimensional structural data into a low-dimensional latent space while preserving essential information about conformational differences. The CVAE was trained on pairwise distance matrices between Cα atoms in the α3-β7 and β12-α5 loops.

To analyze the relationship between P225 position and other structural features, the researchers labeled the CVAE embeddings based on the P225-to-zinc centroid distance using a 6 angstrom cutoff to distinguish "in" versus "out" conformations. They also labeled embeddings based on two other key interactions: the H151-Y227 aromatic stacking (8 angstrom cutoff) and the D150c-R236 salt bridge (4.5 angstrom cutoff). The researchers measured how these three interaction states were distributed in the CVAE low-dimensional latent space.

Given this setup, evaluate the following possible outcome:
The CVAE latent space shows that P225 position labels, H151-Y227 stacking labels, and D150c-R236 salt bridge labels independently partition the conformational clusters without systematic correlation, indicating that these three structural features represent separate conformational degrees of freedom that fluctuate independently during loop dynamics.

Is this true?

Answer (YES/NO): NO